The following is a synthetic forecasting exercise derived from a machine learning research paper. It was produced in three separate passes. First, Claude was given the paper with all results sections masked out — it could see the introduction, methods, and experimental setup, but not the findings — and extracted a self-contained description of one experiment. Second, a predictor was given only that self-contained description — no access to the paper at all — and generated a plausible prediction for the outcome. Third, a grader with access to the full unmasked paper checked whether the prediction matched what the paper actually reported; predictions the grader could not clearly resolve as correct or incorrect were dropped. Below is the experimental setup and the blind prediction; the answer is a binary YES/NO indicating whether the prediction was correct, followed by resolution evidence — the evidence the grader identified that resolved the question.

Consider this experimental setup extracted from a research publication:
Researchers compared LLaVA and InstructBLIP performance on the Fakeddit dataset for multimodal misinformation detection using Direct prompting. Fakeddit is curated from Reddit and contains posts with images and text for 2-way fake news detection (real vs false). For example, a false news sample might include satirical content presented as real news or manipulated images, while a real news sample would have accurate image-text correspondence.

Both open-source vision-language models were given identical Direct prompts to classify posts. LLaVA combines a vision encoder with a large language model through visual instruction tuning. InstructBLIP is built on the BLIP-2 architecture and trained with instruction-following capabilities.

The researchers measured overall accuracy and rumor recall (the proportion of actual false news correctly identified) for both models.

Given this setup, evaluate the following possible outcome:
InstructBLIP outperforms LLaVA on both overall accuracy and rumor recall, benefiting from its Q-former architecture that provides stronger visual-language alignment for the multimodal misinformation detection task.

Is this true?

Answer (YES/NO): NO